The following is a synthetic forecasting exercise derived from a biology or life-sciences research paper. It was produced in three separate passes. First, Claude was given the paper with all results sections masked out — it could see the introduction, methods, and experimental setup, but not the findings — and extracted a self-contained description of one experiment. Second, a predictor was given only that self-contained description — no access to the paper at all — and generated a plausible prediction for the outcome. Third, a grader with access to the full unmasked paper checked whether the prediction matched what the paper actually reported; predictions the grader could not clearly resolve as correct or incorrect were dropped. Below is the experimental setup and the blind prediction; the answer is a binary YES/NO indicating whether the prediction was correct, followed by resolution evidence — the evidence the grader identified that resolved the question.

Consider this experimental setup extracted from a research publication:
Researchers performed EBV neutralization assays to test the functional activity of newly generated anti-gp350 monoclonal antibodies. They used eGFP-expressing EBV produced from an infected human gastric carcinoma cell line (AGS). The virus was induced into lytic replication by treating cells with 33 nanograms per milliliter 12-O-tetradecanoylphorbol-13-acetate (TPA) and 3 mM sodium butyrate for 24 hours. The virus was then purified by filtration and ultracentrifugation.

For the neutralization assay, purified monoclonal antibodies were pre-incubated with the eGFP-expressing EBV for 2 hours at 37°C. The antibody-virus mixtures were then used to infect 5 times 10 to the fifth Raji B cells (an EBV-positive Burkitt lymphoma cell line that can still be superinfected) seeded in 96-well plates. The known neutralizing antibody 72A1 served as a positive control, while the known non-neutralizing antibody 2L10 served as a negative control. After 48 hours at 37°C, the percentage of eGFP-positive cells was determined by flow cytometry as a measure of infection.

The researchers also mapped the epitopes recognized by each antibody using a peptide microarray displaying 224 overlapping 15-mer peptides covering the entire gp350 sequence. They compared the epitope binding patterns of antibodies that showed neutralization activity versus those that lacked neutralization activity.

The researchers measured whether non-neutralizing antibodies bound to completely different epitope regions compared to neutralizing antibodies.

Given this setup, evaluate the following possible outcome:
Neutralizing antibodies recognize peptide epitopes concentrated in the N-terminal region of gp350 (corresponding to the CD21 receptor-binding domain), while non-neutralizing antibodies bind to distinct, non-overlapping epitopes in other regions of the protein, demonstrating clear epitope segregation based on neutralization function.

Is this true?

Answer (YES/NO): NO